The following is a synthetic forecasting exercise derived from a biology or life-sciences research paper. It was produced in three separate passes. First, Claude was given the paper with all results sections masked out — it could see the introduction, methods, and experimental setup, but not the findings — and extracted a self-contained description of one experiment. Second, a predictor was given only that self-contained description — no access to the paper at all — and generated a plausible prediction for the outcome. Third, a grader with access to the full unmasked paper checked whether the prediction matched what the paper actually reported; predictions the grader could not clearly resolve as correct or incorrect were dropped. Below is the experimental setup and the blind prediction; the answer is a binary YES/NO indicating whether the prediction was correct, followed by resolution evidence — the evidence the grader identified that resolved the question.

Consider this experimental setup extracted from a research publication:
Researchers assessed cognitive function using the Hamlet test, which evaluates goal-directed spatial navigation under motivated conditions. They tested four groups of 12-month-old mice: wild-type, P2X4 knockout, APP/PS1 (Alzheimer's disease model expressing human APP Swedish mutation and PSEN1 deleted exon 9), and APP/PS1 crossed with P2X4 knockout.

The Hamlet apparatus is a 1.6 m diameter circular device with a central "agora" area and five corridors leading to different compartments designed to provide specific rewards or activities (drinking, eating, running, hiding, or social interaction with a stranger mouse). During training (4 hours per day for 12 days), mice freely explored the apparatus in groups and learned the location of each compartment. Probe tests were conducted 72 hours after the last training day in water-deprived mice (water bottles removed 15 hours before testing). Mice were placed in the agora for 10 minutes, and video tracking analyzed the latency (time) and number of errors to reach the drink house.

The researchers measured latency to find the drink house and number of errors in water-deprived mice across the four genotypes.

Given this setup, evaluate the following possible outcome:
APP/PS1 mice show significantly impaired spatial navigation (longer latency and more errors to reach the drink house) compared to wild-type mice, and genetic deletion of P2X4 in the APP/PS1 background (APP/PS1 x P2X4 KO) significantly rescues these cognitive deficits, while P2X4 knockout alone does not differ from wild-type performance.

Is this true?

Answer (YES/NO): YES